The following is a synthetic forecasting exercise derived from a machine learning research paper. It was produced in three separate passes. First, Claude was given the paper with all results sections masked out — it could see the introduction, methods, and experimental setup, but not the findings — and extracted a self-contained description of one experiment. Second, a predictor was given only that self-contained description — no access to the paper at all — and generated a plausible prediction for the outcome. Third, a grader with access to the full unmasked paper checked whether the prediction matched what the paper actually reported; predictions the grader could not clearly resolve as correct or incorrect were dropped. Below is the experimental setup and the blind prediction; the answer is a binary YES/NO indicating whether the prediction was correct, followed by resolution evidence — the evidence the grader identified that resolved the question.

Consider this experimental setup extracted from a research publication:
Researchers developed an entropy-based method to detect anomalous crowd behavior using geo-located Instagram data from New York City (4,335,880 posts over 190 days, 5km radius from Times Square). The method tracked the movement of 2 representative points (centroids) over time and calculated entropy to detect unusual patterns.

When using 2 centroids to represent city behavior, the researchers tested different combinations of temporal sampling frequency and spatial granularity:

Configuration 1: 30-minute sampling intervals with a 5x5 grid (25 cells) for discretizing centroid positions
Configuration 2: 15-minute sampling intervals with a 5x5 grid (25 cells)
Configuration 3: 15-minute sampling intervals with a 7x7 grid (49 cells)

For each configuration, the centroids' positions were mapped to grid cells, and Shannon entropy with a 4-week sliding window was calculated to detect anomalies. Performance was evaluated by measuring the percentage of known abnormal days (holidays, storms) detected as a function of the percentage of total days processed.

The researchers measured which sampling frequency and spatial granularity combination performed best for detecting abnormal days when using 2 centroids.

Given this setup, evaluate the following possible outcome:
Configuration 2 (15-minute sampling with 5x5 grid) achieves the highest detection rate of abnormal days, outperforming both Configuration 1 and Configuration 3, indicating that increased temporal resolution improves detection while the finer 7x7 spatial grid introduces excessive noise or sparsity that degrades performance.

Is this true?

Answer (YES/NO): NO